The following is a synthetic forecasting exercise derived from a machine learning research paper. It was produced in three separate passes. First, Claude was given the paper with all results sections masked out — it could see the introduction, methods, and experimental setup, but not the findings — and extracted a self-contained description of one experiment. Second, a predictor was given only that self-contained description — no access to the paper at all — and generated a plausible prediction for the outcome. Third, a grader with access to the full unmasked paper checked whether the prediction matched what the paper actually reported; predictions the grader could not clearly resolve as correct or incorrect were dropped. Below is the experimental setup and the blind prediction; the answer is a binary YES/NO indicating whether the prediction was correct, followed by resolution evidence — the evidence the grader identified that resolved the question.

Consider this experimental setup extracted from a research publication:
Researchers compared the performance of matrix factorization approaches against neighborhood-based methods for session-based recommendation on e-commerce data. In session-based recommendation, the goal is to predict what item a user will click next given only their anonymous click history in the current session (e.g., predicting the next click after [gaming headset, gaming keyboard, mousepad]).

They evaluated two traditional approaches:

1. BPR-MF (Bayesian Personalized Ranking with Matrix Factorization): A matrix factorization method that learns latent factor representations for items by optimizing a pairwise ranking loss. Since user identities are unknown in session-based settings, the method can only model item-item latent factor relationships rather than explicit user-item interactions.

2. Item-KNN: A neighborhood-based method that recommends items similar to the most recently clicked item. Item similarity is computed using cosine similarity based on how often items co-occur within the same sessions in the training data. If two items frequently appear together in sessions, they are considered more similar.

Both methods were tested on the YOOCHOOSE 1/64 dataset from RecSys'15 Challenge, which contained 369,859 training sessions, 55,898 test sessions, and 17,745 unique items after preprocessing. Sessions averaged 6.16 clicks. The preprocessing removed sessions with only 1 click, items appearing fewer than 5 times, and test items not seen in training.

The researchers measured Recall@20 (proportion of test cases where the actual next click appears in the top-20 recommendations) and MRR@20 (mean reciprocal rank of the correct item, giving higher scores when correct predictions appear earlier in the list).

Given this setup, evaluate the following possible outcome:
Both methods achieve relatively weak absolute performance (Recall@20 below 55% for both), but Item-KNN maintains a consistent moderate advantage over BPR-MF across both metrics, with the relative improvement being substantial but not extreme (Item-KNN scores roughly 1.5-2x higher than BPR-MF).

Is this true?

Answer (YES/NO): YES